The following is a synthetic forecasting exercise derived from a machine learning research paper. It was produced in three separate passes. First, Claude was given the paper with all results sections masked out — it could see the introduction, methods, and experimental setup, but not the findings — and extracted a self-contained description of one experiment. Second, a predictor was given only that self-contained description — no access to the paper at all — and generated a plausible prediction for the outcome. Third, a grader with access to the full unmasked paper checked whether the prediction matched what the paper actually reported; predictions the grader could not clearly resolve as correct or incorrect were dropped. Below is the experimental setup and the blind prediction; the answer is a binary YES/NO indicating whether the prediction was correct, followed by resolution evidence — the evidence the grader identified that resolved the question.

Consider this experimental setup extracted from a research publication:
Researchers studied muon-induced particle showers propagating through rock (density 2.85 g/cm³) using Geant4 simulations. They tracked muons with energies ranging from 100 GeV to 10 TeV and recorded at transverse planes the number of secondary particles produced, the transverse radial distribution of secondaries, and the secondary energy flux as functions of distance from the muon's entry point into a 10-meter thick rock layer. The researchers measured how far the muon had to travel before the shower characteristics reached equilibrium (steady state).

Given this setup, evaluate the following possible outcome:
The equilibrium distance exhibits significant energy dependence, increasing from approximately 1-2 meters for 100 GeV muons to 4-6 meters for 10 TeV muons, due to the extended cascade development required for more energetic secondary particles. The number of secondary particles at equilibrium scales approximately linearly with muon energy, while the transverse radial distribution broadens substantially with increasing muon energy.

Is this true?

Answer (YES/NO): NO